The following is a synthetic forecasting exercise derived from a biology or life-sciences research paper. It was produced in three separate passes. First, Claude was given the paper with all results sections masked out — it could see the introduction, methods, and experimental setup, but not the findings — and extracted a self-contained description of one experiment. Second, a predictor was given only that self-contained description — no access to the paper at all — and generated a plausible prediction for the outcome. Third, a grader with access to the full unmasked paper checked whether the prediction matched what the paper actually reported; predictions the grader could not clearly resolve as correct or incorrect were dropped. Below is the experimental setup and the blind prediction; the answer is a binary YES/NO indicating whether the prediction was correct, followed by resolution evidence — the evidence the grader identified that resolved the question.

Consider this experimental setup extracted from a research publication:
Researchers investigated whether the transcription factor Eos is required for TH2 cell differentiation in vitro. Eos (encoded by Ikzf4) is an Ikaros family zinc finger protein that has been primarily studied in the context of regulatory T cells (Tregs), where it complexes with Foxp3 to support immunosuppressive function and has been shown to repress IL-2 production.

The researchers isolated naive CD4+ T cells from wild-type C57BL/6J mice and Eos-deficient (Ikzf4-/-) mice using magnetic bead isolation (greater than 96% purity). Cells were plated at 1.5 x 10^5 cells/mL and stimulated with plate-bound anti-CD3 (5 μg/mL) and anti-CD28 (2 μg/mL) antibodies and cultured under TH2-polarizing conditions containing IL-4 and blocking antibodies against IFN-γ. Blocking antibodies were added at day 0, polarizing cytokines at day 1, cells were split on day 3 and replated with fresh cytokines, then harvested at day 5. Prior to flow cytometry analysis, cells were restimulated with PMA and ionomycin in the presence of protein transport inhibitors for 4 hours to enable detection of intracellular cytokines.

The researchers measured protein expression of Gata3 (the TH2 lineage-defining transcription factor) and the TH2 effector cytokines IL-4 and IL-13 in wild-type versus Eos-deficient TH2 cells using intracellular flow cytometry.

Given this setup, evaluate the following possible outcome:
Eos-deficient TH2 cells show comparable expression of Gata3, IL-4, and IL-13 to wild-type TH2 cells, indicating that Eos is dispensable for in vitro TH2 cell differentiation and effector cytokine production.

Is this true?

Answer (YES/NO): NO